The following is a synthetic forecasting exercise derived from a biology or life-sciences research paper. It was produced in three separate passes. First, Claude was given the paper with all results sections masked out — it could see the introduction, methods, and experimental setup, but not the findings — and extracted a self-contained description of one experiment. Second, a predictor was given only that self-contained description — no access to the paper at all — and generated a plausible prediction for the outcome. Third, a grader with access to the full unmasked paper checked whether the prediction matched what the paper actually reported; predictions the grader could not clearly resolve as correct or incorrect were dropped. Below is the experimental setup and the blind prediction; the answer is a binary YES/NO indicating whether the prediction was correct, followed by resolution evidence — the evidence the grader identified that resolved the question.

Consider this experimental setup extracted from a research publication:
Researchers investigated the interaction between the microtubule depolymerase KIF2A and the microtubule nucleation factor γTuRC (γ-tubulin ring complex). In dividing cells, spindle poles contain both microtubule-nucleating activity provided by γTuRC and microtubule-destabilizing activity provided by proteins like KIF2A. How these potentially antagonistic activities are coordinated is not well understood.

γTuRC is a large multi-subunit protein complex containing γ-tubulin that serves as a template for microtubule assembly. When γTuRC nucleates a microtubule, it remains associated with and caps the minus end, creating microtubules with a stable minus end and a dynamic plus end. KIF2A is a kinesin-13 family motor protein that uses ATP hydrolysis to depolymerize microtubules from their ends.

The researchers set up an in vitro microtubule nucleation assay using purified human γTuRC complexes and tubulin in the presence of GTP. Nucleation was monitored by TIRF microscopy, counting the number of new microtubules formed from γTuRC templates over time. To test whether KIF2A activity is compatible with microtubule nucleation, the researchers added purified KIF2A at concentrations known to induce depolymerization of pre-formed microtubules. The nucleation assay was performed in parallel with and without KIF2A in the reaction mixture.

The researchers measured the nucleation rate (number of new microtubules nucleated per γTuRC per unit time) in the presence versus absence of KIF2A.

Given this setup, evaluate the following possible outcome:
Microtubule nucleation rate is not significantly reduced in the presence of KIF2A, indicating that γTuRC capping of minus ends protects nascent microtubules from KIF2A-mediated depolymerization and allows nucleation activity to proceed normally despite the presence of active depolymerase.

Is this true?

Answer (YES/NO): NO